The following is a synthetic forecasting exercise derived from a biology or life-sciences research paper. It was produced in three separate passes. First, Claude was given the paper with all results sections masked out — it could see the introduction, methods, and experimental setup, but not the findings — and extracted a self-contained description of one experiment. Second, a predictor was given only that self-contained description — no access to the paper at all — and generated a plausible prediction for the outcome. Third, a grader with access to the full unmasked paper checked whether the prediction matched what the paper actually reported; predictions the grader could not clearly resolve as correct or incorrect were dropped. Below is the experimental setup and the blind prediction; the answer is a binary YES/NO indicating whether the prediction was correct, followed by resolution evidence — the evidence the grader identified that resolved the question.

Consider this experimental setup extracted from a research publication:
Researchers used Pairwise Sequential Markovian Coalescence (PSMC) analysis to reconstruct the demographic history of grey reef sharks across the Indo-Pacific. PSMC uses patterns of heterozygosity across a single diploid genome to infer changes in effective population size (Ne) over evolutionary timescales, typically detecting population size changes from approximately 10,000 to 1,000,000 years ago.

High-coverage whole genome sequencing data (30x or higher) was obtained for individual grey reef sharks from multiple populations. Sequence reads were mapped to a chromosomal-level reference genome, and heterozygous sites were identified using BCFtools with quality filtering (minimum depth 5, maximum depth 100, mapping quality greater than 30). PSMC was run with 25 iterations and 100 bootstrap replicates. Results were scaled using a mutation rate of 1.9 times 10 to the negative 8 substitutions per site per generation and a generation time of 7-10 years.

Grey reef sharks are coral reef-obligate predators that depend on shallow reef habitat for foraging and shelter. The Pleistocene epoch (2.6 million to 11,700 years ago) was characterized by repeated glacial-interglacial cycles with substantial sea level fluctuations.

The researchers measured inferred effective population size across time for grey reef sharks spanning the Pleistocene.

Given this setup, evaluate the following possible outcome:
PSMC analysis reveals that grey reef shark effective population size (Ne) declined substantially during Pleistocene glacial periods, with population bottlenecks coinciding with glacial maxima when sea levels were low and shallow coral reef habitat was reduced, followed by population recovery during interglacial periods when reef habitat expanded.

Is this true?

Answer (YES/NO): NO